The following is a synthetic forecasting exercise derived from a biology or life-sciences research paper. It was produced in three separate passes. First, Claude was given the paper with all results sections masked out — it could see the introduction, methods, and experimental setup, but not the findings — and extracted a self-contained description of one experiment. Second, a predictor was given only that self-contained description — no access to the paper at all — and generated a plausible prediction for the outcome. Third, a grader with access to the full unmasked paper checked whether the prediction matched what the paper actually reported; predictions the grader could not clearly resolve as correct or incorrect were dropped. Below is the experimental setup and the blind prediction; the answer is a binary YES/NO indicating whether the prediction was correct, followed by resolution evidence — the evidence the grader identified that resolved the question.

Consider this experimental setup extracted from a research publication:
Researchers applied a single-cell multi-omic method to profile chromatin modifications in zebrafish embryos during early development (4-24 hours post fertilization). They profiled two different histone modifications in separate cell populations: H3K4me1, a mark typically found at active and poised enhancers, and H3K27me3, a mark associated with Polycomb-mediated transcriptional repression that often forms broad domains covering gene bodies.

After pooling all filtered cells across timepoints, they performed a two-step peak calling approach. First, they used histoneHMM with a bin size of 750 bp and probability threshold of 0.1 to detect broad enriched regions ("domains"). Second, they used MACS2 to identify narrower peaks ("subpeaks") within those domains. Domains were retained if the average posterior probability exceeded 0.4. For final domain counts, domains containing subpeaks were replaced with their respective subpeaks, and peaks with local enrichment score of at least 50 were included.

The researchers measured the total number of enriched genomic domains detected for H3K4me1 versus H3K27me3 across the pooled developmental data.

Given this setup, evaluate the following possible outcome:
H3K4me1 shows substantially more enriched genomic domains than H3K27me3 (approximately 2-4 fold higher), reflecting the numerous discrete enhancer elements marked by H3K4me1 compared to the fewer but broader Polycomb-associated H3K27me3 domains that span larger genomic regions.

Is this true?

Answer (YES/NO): NO